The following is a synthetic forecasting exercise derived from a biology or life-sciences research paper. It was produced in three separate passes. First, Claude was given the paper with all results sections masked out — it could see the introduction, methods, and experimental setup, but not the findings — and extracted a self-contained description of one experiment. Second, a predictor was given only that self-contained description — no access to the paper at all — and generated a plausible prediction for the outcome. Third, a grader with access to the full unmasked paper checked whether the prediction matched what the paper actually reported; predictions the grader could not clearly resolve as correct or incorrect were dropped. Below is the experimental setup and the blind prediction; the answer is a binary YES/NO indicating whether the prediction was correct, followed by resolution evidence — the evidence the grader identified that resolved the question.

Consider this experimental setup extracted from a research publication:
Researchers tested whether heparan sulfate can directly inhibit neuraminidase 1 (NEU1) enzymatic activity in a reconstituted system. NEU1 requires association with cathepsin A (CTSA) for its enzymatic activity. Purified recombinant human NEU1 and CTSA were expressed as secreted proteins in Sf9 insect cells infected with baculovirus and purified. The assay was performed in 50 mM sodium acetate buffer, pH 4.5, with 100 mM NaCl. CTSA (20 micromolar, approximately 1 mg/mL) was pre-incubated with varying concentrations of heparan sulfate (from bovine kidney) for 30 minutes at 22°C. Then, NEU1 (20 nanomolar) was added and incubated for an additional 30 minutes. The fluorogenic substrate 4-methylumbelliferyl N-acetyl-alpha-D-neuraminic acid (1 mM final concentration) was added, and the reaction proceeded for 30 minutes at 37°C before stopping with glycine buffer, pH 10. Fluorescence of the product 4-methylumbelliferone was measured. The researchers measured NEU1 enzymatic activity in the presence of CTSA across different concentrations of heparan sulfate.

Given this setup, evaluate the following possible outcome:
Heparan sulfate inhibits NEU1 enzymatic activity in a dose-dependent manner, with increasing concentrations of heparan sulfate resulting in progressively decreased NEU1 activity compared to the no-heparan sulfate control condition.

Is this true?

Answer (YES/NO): YES